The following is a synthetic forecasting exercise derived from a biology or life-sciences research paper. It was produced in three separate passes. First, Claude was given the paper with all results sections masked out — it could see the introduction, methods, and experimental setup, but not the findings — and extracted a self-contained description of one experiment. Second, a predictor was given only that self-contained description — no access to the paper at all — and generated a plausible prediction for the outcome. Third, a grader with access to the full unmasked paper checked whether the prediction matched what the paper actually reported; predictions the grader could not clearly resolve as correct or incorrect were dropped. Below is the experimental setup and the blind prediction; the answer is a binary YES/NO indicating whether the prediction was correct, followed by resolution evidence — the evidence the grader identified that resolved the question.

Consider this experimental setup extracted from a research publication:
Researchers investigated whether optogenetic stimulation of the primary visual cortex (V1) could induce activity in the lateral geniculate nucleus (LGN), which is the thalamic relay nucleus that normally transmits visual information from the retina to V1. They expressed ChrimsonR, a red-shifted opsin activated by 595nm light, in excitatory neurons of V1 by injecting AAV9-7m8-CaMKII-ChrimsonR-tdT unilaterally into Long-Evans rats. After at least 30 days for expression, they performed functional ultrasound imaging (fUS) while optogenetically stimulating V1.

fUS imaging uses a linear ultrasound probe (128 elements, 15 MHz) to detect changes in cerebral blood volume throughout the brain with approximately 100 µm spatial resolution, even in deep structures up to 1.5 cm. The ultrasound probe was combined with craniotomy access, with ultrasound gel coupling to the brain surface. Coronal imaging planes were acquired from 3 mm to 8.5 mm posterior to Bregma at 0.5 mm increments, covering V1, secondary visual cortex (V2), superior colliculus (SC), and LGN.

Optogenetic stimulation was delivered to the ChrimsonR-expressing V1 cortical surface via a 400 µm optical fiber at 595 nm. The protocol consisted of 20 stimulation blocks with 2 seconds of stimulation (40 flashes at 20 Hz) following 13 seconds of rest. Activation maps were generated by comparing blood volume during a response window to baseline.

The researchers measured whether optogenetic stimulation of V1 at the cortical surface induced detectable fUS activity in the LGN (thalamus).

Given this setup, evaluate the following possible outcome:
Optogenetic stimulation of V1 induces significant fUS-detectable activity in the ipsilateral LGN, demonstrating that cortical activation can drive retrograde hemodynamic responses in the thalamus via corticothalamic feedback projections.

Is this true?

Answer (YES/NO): YES